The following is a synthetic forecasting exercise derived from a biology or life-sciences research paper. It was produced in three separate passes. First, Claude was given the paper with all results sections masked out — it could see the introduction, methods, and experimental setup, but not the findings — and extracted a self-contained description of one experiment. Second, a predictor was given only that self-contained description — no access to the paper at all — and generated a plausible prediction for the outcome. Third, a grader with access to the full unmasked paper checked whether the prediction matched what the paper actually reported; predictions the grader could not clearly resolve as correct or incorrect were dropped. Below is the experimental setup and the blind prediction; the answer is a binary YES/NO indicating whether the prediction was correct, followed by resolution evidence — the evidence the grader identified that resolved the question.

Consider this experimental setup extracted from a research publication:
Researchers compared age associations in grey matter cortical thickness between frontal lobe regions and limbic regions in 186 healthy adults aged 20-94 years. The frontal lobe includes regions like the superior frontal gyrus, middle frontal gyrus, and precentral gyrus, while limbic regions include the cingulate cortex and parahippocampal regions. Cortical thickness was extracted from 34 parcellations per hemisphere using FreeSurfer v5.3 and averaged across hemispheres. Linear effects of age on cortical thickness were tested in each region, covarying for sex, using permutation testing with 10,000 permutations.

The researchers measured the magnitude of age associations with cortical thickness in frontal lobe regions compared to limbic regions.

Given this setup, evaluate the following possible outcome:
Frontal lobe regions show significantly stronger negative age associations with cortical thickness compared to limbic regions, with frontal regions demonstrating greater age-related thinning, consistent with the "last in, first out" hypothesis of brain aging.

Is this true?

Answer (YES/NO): YES